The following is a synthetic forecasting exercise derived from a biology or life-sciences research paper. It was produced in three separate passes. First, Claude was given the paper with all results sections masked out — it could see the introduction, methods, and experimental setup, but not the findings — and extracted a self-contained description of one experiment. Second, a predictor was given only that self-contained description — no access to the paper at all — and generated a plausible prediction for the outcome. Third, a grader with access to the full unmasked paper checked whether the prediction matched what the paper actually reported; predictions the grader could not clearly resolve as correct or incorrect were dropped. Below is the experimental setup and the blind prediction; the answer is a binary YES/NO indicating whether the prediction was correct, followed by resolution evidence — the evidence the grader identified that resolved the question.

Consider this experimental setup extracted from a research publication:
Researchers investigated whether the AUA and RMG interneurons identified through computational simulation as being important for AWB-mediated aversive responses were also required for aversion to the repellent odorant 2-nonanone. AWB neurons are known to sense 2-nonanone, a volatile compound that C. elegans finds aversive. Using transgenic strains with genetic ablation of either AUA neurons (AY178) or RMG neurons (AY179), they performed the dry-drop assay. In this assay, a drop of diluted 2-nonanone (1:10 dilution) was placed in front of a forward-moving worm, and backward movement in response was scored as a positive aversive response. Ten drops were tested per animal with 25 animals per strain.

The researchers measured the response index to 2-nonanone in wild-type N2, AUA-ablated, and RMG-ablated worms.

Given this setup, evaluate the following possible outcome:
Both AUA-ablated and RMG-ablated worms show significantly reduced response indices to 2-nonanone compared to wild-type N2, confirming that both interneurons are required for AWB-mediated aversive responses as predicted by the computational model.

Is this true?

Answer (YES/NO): YES